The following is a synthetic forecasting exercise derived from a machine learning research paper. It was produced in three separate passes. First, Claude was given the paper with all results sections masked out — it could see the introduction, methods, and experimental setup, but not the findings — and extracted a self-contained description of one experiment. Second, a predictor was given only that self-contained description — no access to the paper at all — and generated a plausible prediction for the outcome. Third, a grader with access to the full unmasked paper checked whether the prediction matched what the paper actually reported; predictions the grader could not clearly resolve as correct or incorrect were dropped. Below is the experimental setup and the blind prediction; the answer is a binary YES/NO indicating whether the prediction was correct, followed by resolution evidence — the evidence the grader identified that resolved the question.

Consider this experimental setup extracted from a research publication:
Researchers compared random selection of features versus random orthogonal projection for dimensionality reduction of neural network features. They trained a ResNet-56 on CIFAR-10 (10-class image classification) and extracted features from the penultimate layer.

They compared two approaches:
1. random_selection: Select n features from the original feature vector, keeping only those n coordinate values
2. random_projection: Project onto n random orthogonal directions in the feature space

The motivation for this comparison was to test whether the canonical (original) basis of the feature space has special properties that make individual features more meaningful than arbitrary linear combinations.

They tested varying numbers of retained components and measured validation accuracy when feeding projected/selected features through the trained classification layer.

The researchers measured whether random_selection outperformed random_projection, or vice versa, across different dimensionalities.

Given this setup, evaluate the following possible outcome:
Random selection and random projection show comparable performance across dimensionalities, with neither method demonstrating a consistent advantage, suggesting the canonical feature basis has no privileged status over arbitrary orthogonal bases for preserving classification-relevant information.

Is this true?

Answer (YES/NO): YES